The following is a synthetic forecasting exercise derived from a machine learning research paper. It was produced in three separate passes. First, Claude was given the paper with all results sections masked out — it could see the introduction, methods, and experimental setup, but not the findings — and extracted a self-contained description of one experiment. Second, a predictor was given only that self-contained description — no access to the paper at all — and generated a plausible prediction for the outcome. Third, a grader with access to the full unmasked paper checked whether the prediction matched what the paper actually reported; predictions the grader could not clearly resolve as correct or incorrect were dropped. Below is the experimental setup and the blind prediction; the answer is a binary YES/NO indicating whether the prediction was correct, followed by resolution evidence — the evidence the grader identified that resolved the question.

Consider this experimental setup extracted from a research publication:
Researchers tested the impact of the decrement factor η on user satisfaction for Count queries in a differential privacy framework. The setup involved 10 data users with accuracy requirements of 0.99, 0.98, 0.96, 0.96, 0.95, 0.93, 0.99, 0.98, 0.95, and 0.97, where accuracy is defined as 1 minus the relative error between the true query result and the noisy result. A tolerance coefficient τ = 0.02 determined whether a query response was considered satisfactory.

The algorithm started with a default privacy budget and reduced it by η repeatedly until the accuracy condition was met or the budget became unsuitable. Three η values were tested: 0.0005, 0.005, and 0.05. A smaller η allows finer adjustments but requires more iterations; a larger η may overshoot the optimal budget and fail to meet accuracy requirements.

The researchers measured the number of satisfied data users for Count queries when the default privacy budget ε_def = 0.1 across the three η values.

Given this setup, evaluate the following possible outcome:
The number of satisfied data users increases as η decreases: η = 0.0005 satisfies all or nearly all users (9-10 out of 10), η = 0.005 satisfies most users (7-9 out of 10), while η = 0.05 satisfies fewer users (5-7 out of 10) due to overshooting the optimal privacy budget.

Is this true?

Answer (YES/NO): NO